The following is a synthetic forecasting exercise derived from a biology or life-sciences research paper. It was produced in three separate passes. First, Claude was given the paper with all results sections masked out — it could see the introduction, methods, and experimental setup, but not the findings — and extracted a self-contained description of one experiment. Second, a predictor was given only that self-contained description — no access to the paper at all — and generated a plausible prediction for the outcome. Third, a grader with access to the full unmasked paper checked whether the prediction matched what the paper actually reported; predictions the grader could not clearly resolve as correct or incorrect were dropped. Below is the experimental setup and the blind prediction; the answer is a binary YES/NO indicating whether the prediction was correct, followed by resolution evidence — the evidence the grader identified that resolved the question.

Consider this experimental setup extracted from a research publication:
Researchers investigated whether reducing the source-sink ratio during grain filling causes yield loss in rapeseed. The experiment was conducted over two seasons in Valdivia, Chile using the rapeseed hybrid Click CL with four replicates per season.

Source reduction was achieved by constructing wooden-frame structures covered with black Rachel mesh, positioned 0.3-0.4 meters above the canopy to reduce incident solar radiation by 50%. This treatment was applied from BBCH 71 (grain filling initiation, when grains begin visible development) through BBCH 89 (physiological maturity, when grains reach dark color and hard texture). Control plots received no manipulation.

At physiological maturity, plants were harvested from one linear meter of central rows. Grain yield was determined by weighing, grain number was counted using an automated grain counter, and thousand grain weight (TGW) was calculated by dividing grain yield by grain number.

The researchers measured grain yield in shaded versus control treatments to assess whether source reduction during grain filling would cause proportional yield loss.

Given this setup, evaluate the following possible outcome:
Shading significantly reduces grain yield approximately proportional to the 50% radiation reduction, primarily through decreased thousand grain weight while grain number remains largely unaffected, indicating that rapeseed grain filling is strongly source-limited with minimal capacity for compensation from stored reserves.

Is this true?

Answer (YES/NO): NO